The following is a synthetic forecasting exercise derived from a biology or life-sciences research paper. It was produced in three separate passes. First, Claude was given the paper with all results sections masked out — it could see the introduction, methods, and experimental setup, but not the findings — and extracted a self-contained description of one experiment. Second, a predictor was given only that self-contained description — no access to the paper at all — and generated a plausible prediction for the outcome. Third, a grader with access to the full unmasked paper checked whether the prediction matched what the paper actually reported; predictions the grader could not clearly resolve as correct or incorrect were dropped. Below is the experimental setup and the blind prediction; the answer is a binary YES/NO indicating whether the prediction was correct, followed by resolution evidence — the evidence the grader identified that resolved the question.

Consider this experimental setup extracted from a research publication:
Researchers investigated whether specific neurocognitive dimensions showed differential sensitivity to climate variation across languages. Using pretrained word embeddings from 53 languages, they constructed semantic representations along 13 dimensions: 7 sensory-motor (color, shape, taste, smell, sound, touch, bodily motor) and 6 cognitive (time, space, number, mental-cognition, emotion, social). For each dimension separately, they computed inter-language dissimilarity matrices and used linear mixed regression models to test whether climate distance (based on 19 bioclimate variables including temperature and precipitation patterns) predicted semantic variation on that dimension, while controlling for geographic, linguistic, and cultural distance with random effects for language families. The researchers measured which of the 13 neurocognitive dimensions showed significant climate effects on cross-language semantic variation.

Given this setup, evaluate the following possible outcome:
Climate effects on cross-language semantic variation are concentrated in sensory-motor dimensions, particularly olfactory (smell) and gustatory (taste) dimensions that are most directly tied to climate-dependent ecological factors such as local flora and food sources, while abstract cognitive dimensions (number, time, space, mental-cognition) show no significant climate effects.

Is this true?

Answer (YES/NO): NO